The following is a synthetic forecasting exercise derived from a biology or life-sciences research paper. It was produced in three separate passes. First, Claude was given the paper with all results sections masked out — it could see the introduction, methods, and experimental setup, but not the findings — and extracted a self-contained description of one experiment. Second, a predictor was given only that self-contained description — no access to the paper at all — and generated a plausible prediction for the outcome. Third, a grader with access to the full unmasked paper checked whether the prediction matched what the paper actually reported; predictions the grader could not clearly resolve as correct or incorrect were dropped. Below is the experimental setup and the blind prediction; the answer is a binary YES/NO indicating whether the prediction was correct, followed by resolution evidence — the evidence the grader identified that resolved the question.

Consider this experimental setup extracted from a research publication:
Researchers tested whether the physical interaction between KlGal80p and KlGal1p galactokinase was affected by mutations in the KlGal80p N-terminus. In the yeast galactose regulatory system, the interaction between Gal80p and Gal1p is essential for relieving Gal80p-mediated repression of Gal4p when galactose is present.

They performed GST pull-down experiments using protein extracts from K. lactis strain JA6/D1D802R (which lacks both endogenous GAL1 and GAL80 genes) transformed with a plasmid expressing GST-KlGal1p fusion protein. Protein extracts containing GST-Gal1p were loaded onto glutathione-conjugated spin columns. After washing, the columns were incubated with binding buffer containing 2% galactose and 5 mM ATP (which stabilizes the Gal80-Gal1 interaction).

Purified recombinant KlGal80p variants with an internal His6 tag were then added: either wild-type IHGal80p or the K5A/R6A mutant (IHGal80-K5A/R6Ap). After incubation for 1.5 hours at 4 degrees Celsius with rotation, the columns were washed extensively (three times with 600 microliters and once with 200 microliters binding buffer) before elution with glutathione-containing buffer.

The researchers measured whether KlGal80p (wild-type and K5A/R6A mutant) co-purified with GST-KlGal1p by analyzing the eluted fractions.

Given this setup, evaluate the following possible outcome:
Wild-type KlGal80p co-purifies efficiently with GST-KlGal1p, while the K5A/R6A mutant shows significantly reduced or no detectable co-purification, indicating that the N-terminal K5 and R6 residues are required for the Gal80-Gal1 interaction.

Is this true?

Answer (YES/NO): YES